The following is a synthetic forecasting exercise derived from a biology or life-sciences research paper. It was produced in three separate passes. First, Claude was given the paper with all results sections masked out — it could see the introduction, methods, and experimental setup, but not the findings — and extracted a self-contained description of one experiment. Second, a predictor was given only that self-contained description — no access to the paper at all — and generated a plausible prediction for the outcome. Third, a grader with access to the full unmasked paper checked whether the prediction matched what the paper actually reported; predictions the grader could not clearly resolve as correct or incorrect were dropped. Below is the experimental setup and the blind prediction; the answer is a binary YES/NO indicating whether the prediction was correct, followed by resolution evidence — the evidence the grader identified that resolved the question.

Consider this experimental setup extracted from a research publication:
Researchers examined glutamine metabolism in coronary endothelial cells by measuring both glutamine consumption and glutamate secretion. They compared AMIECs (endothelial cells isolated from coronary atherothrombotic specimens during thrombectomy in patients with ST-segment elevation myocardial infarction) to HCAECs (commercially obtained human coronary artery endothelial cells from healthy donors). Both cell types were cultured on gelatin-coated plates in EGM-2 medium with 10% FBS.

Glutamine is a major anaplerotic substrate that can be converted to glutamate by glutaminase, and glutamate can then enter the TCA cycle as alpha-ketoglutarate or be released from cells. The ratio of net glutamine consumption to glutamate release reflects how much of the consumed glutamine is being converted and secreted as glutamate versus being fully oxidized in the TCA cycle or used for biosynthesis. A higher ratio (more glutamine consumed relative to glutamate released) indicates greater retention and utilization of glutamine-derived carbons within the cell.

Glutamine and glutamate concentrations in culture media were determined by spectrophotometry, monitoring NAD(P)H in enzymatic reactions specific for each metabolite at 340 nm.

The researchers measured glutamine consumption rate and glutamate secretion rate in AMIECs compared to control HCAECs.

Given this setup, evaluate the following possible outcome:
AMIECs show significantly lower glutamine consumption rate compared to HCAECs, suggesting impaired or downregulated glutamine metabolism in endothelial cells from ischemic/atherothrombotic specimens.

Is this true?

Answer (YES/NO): NO